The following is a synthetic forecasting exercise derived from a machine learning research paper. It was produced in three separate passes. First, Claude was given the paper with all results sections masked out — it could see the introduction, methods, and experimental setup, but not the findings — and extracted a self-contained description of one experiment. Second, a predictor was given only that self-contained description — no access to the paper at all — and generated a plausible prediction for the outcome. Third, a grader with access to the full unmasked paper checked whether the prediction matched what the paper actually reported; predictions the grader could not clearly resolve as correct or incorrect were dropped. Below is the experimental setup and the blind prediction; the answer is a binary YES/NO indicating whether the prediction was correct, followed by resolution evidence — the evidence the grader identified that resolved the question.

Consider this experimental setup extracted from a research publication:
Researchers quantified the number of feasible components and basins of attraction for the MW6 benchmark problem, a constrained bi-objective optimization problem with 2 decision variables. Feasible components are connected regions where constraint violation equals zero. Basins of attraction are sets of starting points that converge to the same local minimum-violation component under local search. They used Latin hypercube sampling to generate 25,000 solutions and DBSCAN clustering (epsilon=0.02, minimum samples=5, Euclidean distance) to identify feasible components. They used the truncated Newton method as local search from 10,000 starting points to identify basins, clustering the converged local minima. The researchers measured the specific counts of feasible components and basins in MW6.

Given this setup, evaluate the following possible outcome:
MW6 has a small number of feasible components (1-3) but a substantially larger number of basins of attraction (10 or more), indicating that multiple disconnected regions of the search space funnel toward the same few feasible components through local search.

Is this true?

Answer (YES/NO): NO